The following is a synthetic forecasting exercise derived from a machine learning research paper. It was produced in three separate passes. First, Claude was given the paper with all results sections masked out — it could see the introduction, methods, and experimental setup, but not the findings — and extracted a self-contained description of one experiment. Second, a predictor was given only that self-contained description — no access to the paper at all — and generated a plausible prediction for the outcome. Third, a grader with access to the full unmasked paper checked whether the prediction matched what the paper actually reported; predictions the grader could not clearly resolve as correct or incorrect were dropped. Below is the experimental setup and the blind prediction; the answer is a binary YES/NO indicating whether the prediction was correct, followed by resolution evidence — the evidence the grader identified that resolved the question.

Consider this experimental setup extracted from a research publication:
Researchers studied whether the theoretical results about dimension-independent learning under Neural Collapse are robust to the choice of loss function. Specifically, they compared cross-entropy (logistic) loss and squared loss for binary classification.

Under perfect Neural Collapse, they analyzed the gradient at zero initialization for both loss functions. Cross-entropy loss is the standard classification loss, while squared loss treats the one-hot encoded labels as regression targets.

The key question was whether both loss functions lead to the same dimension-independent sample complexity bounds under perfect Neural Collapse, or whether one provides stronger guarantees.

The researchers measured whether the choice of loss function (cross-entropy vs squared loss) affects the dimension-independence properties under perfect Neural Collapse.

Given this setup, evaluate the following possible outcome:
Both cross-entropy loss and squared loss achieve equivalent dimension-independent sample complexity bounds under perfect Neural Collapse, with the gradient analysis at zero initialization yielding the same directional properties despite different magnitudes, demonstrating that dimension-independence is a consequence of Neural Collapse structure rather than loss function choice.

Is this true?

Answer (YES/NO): YES